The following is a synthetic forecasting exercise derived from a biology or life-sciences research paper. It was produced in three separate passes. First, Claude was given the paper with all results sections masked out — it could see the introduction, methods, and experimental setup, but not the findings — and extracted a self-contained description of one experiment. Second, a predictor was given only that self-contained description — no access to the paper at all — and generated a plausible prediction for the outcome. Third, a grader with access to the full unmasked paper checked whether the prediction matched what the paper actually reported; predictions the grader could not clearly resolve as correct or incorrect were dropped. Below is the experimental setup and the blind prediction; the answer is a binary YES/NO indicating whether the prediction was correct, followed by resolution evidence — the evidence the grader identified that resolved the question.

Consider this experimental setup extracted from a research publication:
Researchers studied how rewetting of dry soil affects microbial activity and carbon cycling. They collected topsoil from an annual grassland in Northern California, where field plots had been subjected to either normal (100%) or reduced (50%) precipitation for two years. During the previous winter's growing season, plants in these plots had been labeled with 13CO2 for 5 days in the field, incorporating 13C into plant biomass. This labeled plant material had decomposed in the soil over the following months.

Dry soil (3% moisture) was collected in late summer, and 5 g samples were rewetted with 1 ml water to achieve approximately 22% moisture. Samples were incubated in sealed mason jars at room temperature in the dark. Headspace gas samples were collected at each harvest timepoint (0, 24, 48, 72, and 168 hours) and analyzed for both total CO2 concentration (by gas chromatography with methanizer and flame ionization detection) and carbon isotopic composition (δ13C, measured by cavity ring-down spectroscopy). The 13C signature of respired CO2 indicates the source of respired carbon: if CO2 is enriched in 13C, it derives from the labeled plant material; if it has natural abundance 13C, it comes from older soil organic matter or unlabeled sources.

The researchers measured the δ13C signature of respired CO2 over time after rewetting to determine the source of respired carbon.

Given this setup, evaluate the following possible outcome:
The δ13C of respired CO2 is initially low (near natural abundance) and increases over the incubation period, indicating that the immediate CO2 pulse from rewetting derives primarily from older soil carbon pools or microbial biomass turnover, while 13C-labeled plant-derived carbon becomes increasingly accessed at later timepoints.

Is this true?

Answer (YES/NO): NO